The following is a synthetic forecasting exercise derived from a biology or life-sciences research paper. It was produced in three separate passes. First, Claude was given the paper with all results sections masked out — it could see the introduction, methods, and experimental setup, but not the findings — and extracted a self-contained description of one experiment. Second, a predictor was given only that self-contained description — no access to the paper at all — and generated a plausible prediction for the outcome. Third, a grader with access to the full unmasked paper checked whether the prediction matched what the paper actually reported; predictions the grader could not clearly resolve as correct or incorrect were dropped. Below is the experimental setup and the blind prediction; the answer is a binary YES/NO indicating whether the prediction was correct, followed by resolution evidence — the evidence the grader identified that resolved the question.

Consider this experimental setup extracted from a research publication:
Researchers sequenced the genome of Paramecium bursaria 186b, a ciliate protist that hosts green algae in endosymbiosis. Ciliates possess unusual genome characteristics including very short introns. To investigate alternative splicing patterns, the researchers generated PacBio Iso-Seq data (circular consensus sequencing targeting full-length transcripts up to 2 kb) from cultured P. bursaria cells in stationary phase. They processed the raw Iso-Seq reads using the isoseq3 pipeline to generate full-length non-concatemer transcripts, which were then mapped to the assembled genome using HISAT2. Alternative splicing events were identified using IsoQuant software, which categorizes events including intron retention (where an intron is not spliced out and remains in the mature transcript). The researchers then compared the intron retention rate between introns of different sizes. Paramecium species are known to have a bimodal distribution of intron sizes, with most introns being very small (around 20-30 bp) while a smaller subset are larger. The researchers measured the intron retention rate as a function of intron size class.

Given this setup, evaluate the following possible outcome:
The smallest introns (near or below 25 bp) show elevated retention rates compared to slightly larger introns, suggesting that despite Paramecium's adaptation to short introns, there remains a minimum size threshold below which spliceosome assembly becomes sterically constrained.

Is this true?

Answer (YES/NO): NO